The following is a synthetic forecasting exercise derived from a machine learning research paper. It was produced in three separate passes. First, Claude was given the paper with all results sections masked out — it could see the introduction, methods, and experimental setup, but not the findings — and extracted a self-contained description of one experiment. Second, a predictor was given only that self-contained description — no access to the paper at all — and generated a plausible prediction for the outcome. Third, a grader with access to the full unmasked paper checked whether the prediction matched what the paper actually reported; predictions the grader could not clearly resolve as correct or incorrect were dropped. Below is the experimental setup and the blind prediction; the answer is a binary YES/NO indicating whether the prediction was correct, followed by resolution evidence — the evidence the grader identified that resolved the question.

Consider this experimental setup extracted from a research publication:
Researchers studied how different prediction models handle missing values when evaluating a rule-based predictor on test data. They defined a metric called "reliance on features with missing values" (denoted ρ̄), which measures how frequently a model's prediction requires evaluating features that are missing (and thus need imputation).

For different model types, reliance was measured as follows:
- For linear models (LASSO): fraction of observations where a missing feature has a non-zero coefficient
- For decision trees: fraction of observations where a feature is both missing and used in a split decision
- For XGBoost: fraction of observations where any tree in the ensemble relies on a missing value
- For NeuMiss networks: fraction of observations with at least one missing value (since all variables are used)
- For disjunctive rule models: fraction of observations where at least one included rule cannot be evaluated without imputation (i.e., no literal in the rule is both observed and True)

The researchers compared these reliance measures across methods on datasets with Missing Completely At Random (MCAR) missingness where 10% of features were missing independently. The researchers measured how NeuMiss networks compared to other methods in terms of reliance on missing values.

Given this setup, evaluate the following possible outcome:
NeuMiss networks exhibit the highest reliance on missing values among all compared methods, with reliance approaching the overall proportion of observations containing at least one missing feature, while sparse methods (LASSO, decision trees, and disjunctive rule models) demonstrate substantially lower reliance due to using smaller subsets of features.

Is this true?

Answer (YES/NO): NO